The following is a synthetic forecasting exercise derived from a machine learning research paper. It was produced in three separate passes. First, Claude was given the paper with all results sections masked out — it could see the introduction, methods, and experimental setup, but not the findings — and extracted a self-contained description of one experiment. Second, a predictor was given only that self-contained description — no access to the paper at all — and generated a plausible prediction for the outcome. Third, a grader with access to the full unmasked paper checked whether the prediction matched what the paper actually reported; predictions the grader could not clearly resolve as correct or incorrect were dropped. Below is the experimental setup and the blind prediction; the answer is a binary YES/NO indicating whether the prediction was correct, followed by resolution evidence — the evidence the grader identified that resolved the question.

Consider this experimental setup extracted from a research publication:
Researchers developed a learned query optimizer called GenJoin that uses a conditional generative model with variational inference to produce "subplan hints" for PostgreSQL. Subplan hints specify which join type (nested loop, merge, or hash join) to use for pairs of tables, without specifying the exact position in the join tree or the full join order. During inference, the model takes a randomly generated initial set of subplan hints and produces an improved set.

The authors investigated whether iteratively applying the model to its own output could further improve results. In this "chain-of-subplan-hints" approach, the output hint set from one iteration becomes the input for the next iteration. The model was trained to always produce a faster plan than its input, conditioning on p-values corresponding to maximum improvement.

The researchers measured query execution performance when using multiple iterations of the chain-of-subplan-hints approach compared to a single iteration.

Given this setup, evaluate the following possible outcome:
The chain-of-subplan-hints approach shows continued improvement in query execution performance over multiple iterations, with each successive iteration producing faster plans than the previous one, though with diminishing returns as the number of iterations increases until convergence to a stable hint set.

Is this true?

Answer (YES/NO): NO